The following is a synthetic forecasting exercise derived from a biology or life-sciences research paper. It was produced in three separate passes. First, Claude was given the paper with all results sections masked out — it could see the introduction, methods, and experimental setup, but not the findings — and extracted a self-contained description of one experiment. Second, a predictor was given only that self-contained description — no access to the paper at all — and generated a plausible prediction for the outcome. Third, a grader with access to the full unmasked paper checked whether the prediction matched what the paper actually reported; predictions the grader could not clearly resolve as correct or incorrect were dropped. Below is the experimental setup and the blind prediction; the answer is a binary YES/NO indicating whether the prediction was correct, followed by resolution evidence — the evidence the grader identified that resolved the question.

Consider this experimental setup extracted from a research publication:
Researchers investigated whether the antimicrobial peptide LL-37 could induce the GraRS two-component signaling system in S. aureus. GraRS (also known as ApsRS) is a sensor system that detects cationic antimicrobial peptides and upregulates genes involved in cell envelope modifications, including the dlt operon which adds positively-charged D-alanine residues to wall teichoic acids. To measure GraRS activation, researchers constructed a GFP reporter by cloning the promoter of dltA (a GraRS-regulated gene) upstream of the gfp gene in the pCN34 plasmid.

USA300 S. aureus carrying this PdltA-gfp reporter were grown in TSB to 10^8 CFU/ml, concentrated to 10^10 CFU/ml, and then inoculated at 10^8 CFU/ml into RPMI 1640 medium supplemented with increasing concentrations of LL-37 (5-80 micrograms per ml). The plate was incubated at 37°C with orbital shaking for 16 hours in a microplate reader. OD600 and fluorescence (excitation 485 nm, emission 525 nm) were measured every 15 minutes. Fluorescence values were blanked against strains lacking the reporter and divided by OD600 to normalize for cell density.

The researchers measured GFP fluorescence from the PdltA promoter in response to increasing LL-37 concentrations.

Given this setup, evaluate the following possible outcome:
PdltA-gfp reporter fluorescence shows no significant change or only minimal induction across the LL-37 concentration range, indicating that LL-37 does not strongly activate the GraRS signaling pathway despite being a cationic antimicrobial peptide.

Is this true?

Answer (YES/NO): NO